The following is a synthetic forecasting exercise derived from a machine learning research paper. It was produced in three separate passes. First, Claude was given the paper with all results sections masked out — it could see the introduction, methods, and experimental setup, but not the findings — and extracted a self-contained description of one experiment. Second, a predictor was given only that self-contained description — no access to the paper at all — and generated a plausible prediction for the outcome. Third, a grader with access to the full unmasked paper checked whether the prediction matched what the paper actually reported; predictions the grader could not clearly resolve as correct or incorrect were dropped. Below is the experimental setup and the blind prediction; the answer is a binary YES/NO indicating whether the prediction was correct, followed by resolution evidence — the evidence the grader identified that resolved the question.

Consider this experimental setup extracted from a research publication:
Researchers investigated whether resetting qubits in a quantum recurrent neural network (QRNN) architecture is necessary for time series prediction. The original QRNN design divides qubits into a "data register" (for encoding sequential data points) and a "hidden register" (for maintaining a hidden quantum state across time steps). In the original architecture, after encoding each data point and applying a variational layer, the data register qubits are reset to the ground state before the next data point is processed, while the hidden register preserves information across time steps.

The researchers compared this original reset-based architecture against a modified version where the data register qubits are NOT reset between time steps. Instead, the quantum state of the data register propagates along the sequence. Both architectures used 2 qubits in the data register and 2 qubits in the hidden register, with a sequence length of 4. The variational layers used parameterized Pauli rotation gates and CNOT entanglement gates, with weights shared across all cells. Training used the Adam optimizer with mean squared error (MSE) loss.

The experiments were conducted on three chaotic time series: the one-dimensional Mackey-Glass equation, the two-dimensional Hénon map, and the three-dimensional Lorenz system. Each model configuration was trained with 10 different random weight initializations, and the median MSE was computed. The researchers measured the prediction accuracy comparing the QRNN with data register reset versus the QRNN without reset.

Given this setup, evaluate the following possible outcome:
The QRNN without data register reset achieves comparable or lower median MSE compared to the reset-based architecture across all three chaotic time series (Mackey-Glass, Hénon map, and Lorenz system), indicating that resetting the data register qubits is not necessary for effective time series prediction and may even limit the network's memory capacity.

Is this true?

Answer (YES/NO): YES